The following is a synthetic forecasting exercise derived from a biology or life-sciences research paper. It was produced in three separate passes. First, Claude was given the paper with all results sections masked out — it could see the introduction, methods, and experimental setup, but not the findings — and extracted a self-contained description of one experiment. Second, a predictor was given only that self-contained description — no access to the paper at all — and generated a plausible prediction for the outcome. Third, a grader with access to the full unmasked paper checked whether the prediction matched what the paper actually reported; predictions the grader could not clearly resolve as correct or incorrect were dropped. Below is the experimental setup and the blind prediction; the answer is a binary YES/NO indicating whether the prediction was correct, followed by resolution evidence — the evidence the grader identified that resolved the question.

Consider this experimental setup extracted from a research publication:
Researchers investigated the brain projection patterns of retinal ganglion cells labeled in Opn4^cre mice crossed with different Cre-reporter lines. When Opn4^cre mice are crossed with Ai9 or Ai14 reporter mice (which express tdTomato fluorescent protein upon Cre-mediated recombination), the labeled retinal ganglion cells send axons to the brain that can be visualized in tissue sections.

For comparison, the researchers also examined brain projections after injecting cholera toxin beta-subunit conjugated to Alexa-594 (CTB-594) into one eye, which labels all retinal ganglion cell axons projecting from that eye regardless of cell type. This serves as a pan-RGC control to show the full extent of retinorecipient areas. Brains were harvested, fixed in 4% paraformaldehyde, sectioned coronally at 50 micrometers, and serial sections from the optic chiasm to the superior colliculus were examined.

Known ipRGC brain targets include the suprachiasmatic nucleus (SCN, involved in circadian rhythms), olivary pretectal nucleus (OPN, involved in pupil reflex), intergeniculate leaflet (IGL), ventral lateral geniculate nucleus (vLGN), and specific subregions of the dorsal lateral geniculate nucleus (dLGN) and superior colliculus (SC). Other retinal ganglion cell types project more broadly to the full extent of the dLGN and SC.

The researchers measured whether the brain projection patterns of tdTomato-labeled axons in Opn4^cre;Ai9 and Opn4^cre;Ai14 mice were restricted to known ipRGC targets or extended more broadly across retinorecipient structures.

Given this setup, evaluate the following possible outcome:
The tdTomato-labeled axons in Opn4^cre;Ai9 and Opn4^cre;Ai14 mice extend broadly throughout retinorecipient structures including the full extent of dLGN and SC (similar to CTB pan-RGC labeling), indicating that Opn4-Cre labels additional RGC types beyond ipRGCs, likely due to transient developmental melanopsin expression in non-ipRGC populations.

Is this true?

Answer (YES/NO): NO